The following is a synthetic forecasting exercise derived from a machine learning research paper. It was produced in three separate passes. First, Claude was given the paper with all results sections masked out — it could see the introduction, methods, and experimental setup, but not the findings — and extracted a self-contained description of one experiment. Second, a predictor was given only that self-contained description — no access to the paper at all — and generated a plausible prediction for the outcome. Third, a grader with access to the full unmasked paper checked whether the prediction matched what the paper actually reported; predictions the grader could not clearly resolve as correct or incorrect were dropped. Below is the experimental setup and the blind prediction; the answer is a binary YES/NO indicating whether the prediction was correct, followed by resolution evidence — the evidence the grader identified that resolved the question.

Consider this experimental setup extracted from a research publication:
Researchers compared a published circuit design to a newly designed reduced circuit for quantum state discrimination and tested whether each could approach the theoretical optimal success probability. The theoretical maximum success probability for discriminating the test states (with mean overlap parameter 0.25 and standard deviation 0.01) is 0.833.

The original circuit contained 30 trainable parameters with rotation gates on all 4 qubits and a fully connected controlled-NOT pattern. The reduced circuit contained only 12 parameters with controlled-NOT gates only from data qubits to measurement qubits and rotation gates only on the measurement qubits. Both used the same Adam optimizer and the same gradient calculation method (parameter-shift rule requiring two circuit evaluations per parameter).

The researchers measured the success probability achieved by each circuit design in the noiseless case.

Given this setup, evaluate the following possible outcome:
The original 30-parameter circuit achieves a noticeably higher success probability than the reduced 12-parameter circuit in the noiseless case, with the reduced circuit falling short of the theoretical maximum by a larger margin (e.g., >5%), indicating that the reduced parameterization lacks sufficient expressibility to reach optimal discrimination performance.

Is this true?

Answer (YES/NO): NO